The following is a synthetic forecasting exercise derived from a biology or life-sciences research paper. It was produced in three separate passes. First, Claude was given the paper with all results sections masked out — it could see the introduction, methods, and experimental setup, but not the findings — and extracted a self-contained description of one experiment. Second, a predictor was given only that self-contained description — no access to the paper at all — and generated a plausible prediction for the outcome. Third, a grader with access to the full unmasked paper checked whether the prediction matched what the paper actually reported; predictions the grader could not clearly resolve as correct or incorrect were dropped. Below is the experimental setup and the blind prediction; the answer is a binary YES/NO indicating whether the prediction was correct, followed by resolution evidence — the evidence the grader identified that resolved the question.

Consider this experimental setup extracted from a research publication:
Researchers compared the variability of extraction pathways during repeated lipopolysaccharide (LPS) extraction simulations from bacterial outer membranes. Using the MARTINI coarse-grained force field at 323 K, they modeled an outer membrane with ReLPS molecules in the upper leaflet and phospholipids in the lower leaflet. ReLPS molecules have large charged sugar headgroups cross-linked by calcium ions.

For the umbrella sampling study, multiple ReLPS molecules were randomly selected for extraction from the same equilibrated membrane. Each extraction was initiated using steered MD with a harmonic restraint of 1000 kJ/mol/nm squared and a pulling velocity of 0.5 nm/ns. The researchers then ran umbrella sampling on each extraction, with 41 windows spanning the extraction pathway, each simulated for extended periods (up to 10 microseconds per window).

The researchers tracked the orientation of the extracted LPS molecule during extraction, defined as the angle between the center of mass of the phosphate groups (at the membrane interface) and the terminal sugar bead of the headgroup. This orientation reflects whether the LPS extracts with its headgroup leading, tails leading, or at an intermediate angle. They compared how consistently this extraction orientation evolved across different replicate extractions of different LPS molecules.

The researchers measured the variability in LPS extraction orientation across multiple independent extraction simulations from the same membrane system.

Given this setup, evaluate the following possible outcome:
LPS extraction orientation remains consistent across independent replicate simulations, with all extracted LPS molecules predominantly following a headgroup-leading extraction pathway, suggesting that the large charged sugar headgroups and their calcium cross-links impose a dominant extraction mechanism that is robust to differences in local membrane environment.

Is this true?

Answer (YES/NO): NO